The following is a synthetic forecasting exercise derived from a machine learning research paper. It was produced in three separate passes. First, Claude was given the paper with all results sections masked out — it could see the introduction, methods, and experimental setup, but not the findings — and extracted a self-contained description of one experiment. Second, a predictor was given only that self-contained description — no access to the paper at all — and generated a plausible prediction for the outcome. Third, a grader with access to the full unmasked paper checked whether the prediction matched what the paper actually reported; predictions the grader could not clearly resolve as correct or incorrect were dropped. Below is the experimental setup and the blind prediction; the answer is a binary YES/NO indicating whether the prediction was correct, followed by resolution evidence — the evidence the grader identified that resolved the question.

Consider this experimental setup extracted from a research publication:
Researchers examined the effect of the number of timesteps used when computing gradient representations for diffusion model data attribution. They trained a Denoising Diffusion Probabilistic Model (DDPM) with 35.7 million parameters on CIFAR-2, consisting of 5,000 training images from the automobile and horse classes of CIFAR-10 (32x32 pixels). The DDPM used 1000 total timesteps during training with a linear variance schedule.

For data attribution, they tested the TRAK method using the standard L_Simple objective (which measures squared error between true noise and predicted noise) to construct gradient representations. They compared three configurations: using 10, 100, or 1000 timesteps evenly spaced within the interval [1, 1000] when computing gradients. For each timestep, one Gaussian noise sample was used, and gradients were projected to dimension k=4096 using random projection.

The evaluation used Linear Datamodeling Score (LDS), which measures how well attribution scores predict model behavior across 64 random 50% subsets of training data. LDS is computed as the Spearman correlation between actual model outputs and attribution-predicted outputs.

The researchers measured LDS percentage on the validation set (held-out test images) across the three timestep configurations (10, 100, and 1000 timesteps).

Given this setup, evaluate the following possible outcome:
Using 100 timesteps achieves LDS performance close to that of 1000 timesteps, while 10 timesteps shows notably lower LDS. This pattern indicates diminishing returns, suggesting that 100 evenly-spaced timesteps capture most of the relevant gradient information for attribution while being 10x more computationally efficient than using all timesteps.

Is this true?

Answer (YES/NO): YES